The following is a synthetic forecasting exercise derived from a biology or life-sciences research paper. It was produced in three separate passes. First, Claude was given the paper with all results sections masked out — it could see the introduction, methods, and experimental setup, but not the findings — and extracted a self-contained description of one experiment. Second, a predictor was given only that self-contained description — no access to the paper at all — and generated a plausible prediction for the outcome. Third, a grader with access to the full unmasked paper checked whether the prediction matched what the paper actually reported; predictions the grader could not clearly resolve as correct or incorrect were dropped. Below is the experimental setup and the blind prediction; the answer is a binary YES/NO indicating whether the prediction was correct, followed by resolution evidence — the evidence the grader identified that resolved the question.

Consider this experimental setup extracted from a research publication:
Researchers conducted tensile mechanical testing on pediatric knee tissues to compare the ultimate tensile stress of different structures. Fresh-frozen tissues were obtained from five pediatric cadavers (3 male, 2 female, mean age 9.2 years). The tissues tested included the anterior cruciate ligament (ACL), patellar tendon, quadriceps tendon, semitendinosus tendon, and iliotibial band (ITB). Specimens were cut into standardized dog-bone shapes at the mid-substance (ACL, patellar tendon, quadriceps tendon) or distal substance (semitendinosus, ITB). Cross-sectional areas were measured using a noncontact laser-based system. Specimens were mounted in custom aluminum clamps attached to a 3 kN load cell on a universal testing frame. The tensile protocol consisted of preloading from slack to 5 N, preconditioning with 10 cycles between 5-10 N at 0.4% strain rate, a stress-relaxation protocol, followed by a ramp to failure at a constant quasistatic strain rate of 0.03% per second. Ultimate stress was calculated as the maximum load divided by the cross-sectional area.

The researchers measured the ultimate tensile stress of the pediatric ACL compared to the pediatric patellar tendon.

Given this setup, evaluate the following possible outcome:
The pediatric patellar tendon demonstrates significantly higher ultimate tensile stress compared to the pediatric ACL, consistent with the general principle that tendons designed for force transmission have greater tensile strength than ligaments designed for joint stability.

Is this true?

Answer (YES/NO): NO